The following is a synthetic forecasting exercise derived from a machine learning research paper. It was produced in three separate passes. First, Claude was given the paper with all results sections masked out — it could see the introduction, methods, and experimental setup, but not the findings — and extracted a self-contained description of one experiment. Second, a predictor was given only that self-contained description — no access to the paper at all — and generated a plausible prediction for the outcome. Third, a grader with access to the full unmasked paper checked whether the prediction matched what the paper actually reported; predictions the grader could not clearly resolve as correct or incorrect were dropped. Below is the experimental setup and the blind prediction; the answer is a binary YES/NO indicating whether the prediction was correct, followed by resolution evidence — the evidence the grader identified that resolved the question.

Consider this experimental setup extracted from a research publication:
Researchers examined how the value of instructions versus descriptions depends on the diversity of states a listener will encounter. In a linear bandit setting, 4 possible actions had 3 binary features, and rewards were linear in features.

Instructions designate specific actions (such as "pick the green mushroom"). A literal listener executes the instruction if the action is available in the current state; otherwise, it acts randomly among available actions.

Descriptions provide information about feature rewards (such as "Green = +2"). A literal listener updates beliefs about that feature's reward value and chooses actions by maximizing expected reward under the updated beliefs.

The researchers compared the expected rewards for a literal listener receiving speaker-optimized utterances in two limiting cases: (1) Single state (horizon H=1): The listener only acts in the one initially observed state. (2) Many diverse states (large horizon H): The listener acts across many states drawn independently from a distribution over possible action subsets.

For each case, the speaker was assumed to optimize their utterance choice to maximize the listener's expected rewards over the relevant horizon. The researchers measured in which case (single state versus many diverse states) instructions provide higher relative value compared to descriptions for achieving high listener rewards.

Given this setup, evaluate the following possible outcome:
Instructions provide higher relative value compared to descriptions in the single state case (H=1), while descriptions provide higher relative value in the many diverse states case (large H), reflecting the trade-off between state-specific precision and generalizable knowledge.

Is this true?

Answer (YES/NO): YES